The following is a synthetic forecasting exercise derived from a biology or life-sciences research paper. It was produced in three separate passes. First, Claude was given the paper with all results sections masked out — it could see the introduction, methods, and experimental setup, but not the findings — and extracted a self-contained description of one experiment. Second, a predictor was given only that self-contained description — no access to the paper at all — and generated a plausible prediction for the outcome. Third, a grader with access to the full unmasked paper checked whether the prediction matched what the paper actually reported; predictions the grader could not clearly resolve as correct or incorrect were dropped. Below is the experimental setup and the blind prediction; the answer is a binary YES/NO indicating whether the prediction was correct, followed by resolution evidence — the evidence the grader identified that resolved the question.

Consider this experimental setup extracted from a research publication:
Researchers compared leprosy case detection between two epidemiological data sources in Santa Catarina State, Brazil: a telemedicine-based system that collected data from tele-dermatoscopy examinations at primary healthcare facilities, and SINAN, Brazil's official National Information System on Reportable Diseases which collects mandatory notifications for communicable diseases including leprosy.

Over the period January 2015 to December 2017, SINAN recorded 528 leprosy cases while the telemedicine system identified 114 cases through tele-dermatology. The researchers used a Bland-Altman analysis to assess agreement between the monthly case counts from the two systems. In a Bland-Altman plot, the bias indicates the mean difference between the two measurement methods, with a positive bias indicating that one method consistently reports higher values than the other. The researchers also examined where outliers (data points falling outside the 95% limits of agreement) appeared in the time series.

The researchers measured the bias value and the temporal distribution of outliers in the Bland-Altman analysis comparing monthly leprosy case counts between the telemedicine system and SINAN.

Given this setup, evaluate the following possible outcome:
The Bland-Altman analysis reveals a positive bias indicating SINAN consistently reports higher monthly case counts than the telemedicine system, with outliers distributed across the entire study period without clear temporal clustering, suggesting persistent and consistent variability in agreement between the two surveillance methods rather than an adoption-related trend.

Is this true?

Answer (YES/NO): NO